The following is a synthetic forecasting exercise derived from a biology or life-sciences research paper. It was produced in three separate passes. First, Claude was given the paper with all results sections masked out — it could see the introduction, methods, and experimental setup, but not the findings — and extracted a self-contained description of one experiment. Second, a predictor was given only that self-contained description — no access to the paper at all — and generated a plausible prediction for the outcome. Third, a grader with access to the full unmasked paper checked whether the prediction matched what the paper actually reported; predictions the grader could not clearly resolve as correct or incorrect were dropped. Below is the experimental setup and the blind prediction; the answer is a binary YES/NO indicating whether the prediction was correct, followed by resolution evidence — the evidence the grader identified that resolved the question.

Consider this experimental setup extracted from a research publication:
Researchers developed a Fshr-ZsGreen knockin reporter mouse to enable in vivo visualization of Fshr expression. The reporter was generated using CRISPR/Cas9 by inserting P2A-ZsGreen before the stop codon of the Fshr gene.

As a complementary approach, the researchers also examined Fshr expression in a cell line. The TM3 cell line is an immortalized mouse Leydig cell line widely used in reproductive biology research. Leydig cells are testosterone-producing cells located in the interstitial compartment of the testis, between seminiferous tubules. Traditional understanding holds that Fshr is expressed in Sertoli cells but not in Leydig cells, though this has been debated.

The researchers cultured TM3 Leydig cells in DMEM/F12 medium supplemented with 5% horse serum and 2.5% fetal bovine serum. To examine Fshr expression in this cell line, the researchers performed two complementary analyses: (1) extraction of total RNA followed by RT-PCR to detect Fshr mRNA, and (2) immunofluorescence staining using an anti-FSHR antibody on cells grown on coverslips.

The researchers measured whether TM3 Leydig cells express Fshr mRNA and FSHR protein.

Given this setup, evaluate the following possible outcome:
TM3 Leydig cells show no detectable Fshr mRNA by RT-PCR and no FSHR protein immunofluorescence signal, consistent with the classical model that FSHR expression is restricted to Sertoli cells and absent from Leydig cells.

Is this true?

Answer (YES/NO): NO